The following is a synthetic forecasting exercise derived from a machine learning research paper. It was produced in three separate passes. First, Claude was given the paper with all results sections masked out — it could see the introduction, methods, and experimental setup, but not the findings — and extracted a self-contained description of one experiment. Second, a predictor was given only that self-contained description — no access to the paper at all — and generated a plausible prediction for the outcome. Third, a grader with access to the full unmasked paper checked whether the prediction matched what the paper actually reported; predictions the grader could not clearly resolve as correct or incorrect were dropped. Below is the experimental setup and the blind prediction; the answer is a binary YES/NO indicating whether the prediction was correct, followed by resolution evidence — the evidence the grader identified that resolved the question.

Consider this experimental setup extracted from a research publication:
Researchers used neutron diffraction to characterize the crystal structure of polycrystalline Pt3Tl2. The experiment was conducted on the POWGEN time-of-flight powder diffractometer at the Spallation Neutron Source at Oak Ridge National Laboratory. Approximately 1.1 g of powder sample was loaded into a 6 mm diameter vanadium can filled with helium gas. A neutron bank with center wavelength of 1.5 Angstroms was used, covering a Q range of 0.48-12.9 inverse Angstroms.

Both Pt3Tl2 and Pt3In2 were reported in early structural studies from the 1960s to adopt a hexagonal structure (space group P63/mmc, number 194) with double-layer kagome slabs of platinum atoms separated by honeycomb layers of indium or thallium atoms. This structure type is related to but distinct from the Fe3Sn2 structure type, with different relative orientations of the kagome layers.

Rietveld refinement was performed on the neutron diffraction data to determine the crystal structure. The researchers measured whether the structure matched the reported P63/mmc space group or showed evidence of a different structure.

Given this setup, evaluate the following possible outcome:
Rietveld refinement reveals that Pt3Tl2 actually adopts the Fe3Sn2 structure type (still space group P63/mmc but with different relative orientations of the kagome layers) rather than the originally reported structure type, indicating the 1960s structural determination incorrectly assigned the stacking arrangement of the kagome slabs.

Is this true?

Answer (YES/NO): NO